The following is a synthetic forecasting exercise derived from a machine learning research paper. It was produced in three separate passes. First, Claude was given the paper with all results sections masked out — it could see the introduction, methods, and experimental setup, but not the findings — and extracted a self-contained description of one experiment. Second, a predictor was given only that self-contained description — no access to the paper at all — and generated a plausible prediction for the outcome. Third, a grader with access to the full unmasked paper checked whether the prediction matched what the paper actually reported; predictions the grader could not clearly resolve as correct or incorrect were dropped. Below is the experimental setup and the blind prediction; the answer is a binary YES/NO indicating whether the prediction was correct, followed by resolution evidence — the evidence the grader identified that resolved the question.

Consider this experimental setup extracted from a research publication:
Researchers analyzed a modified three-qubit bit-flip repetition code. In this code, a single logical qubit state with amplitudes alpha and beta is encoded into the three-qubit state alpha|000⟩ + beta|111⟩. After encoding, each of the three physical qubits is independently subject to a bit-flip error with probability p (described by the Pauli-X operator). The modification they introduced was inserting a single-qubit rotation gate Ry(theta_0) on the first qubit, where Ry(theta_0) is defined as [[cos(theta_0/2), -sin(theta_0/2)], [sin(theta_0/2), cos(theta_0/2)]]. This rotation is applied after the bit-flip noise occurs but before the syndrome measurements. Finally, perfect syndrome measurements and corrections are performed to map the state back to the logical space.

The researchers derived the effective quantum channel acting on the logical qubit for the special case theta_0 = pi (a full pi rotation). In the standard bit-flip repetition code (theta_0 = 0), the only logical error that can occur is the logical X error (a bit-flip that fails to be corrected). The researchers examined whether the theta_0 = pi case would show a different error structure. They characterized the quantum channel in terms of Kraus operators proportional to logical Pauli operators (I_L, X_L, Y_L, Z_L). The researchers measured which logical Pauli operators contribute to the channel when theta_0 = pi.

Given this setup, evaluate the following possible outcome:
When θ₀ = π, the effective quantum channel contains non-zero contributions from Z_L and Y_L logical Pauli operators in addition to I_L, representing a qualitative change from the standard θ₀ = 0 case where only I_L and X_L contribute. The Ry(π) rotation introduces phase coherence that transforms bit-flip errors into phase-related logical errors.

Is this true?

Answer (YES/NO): NO